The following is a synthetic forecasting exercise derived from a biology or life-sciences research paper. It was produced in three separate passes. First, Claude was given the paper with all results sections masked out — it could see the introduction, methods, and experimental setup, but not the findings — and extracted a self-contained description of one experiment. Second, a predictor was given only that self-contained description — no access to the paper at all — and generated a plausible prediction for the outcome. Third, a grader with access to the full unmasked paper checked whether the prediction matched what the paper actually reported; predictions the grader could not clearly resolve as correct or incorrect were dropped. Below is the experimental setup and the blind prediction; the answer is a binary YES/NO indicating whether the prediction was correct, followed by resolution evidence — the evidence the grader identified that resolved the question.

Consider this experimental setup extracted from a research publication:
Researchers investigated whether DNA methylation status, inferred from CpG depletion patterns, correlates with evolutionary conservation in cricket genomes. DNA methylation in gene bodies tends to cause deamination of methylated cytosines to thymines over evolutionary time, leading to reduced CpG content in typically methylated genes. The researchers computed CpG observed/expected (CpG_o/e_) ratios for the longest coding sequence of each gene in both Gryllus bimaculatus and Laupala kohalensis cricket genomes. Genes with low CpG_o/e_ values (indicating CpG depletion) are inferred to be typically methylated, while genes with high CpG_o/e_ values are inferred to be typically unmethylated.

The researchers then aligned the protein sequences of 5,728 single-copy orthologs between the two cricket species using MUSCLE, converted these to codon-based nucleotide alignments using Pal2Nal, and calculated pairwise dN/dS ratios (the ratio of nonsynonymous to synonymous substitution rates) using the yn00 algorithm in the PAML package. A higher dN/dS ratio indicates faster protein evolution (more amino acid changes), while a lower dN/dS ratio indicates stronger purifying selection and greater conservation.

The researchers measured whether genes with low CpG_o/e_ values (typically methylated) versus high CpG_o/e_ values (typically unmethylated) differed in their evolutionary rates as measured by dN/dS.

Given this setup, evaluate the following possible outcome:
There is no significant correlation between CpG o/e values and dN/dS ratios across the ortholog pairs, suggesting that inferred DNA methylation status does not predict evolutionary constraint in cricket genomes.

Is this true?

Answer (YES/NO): NO